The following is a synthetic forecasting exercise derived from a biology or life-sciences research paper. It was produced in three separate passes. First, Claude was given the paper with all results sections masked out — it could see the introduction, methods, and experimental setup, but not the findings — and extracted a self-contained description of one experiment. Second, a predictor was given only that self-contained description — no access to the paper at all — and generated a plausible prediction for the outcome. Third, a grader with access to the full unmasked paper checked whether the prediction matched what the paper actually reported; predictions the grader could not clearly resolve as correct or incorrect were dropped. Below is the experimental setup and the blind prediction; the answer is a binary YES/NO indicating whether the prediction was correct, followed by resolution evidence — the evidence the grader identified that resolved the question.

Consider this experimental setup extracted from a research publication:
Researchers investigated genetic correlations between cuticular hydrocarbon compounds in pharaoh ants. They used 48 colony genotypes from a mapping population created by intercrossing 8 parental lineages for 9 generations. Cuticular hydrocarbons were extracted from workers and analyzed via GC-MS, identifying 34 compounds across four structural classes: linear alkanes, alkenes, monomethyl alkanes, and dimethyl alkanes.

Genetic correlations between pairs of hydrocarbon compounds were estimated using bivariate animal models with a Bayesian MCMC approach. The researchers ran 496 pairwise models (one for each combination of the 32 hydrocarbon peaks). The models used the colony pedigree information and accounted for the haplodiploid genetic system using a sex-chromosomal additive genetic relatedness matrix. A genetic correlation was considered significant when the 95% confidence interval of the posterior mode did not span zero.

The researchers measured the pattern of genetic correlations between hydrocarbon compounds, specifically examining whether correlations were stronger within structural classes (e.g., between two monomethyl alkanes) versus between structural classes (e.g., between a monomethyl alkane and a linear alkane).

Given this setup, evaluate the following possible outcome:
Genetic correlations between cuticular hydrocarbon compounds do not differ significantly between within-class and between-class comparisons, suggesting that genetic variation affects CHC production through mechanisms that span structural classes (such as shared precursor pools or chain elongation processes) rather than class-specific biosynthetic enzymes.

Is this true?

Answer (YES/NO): NO